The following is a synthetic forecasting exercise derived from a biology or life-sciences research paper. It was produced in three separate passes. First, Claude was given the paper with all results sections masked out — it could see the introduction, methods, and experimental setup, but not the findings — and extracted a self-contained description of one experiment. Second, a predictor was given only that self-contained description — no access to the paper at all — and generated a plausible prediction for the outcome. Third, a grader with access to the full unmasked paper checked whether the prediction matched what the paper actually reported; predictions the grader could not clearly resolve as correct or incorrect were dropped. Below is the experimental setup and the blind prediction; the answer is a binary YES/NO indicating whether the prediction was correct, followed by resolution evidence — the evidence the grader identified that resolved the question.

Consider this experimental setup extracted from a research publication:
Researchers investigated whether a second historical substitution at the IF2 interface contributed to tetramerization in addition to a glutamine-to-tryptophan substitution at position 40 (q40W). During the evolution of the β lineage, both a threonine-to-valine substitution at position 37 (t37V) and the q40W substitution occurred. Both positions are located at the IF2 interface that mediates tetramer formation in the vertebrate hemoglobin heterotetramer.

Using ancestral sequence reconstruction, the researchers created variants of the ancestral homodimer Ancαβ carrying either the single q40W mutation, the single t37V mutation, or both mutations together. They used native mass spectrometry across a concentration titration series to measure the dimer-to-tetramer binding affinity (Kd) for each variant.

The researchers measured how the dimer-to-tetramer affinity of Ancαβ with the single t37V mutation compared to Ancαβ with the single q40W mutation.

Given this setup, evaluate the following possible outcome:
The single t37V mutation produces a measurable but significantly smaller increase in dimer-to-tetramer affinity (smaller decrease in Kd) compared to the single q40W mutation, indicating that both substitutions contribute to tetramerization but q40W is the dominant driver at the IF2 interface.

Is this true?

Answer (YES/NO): NO